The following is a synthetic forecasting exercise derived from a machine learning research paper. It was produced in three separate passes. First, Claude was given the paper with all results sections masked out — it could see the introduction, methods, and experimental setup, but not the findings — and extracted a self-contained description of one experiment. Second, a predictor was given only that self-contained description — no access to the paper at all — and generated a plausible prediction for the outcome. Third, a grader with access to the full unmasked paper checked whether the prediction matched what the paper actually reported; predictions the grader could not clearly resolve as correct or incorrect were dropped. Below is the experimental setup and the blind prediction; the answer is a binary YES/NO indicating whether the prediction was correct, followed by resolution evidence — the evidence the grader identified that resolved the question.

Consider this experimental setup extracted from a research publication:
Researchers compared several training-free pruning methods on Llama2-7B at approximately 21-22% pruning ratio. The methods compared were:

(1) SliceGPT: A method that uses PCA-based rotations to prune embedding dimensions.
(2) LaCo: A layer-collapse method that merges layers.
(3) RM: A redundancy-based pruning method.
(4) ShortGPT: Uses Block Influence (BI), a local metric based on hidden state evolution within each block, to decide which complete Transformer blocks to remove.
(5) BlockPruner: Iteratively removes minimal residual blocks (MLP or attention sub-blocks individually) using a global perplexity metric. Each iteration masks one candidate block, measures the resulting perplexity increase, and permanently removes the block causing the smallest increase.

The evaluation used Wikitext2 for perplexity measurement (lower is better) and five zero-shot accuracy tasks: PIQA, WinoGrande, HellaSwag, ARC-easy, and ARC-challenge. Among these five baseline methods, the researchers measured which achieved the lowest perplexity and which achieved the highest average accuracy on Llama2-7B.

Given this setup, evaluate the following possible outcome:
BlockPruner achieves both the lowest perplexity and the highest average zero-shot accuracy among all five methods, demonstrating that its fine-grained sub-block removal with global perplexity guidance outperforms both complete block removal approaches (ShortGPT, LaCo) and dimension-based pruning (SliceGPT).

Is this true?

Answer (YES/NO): YES